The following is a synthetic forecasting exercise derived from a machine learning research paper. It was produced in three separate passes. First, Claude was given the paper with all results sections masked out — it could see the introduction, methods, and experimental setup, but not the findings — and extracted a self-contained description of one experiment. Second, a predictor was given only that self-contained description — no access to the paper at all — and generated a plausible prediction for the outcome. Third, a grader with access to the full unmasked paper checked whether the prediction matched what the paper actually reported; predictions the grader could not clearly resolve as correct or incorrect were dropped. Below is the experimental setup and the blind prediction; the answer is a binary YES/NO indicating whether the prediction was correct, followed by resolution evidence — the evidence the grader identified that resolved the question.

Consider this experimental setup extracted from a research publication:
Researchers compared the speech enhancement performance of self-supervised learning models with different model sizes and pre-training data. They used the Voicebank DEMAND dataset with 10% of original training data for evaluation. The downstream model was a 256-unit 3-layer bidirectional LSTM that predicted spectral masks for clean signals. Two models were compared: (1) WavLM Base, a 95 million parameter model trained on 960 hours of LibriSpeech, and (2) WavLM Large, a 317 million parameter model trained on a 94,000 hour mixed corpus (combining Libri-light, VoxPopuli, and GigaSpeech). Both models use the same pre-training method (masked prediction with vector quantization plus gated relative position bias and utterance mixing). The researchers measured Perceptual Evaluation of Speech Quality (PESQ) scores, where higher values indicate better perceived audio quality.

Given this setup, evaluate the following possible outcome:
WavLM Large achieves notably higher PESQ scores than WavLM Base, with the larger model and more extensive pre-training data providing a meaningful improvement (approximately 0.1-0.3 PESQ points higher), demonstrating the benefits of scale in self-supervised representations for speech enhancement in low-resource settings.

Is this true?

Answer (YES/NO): YES